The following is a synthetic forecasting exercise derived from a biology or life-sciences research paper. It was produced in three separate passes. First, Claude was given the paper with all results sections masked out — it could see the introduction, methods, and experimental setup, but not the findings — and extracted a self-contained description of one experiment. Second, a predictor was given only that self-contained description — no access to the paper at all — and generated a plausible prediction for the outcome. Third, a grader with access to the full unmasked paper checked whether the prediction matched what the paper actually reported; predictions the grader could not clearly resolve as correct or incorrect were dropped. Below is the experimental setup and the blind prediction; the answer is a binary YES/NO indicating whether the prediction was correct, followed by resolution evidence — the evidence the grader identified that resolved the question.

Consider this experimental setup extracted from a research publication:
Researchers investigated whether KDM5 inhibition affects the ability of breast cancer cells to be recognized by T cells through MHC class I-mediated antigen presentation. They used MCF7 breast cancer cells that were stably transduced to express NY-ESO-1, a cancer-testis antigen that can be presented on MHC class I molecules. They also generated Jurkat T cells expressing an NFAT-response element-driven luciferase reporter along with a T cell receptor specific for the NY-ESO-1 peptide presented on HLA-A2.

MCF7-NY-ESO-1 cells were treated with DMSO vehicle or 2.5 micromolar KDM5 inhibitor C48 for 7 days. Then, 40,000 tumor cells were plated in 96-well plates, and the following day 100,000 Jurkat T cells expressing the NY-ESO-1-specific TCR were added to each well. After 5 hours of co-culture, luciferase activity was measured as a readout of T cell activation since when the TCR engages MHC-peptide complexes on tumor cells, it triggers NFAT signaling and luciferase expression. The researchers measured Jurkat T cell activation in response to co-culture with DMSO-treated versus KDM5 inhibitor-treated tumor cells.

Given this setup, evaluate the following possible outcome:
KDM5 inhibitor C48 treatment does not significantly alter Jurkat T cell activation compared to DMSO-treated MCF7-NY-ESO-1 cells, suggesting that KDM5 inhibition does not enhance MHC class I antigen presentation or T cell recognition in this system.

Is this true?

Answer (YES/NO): NO